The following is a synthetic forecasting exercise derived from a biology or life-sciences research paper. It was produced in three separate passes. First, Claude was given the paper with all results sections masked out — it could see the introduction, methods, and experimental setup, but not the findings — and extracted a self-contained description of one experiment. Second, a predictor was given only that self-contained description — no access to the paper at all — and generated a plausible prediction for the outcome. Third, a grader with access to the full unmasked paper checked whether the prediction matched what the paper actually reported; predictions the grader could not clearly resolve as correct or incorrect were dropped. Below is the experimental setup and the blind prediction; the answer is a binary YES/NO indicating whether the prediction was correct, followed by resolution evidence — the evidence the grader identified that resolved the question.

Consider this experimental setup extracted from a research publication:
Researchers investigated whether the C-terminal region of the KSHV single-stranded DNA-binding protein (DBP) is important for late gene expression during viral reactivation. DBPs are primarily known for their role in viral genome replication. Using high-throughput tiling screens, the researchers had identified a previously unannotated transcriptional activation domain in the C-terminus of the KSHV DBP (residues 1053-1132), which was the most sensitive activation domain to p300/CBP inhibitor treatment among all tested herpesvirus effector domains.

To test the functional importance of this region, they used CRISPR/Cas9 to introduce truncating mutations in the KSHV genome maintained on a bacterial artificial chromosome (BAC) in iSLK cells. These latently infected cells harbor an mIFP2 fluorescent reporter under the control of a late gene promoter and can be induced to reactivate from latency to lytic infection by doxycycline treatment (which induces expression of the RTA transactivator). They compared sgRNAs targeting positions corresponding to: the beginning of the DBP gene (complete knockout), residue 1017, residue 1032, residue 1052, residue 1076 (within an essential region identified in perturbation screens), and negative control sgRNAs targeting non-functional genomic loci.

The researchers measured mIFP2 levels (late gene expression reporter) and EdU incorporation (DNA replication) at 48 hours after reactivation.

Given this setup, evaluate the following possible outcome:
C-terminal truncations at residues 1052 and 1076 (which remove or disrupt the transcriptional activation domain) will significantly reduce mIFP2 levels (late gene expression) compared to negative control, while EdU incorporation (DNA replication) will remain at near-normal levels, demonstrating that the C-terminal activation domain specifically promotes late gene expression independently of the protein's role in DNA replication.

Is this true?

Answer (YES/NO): NO